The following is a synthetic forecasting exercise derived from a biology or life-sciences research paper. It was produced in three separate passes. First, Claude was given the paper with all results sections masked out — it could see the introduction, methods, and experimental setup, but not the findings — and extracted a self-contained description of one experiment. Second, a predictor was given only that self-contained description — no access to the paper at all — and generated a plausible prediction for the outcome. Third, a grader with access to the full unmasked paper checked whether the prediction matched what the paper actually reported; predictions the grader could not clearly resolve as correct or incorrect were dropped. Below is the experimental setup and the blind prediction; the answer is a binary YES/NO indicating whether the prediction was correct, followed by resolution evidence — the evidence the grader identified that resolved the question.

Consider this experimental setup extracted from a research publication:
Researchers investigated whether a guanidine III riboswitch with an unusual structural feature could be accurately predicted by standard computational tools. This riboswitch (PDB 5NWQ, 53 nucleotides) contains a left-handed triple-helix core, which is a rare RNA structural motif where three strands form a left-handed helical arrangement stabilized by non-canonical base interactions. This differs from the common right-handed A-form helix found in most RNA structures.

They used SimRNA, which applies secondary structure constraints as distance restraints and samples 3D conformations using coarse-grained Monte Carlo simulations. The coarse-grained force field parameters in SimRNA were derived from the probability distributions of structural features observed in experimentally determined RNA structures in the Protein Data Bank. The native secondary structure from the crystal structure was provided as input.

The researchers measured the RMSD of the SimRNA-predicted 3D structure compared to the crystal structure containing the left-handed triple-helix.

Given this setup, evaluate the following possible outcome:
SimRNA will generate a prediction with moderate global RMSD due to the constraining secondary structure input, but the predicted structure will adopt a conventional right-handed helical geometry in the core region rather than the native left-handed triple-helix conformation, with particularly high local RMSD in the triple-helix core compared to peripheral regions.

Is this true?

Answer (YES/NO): NO